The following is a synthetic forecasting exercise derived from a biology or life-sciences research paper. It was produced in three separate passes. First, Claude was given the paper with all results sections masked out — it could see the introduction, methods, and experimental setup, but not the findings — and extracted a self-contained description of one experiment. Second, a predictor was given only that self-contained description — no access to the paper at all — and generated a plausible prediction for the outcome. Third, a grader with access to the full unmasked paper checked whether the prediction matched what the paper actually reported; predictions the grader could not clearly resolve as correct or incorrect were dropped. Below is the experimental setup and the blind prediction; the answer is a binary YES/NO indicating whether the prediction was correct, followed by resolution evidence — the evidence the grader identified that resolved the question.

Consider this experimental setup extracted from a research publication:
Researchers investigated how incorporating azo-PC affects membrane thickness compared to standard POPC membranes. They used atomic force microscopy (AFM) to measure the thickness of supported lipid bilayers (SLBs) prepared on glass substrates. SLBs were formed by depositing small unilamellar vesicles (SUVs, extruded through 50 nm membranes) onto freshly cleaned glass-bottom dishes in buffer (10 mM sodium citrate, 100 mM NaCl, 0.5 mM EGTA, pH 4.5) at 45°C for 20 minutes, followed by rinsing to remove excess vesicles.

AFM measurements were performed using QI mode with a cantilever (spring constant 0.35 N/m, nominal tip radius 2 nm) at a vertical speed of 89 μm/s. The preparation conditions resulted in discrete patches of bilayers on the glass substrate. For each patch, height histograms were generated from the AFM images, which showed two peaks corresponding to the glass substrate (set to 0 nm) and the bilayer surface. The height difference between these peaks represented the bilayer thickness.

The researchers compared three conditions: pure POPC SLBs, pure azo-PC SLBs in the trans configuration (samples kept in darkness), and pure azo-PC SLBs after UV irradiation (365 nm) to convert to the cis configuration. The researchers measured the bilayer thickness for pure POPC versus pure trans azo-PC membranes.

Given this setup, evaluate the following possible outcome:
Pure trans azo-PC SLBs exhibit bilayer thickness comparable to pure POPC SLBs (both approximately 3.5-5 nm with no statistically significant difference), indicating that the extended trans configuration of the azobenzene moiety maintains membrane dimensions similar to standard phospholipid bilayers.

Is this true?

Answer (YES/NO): NO